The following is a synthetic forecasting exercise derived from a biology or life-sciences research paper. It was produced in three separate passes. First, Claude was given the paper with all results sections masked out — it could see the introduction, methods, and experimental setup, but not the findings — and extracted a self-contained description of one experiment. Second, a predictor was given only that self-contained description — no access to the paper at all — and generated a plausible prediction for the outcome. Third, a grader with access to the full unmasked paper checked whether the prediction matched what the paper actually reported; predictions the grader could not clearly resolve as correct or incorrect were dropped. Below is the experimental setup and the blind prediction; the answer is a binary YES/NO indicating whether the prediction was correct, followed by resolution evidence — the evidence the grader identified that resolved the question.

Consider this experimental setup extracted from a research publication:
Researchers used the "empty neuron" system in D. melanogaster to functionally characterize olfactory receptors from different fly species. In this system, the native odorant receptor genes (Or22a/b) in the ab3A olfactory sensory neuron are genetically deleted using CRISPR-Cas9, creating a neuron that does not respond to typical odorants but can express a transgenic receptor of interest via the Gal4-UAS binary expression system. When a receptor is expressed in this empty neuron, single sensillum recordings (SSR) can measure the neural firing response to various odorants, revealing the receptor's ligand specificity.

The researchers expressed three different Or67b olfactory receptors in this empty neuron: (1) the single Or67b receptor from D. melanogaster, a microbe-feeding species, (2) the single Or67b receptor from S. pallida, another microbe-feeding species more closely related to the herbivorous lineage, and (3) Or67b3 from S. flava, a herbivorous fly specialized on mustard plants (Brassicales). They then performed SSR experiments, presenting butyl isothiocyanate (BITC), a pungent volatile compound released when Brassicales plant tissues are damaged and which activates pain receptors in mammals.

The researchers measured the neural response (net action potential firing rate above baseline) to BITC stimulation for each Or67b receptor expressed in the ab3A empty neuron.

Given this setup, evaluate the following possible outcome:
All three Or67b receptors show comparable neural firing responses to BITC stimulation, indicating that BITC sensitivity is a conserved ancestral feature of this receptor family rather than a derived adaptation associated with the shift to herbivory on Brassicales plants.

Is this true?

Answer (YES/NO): NO